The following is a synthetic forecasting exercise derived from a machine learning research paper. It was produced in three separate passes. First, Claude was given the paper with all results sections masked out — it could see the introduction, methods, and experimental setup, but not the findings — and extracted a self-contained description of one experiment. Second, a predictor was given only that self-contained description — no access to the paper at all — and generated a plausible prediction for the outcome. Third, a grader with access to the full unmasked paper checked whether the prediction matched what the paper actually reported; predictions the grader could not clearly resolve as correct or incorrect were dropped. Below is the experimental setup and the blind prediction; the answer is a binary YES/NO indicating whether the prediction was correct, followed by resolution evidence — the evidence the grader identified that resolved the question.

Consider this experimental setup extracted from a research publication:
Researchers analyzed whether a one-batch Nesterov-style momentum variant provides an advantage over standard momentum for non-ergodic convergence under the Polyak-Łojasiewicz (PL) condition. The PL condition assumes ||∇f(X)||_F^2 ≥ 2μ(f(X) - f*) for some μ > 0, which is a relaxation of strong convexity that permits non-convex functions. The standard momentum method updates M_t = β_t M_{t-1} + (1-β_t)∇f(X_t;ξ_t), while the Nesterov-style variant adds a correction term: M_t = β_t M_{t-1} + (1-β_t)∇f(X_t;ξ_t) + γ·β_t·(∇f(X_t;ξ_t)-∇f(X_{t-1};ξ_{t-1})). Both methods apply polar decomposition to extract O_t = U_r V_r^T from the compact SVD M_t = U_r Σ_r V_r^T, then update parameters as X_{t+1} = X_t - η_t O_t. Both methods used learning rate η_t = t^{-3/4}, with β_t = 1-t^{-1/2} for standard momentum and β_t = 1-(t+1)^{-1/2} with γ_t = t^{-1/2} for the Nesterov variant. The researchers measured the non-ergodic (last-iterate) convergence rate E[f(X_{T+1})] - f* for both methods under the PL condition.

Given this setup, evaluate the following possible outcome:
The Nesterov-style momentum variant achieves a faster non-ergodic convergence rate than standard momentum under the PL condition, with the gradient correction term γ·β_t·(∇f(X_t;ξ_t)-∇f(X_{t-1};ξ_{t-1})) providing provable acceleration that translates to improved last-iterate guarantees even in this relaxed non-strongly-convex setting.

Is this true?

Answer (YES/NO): NO